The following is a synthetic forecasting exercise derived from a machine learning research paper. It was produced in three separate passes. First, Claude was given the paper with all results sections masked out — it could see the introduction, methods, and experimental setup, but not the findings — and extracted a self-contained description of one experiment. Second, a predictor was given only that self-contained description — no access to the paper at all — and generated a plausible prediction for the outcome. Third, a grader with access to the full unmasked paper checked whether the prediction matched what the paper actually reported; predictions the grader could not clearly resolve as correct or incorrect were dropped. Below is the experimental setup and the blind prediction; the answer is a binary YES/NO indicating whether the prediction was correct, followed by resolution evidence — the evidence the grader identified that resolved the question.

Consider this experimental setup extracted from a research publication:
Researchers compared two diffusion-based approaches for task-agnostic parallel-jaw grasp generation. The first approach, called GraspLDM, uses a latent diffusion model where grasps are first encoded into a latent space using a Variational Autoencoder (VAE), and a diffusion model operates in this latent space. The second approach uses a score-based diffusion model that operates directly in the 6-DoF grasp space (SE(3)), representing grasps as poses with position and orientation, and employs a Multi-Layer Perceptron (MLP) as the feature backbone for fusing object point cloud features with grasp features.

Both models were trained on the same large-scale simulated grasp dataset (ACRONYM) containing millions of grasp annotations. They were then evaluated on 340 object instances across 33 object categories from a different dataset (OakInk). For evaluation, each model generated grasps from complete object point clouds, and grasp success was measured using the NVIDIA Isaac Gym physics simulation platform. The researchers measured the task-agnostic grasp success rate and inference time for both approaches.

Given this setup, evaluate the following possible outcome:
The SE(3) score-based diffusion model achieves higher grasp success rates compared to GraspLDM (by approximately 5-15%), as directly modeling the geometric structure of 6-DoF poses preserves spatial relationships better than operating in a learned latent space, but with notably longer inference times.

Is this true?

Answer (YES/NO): NO